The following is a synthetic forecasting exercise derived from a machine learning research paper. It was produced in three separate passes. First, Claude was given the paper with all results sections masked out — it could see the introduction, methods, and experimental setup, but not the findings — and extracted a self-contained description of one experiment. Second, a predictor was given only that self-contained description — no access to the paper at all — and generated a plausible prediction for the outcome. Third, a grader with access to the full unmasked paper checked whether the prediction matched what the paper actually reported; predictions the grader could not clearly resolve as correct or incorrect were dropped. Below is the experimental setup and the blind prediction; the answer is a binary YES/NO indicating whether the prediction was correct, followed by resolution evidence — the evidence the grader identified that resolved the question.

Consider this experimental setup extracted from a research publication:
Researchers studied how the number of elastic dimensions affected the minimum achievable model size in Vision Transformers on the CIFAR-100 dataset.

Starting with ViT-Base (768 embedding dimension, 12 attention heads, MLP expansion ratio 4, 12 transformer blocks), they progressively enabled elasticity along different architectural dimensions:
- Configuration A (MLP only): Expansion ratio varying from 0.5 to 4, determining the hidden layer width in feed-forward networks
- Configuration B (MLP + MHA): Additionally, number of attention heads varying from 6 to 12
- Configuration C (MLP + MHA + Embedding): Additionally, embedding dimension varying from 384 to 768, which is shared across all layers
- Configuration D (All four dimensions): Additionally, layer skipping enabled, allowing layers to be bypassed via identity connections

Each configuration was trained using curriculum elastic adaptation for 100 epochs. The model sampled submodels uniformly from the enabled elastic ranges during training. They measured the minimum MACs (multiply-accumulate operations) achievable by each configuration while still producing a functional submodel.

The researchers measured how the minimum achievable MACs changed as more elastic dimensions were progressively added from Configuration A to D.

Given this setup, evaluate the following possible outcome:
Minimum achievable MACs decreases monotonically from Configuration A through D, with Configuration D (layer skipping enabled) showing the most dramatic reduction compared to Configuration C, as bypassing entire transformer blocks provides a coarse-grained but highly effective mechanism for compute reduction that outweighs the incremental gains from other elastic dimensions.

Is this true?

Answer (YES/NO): NO